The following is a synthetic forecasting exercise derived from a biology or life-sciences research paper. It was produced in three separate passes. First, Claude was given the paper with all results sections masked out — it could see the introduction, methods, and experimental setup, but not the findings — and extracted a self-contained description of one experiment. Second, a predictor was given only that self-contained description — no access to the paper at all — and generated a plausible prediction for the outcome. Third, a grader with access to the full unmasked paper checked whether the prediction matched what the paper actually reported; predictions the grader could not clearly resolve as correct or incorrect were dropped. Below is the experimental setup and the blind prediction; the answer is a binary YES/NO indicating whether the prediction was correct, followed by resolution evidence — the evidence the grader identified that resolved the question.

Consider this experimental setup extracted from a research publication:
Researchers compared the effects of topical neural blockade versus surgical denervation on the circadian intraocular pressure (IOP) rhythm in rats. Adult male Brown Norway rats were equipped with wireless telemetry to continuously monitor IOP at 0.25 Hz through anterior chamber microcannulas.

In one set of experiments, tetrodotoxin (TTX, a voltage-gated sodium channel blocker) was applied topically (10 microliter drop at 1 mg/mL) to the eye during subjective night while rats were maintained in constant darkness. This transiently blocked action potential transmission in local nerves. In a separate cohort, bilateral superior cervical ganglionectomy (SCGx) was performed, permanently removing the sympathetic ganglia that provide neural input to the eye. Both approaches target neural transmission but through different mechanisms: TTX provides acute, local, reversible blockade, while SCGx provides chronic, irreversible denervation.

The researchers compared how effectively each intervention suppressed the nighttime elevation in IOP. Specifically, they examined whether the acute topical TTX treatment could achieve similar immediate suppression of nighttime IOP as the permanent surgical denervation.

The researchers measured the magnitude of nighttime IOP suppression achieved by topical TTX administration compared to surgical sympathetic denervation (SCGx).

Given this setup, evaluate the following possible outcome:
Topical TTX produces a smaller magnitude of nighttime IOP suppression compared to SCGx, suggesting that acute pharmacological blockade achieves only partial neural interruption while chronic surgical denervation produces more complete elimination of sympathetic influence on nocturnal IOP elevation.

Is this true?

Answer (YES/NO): NO